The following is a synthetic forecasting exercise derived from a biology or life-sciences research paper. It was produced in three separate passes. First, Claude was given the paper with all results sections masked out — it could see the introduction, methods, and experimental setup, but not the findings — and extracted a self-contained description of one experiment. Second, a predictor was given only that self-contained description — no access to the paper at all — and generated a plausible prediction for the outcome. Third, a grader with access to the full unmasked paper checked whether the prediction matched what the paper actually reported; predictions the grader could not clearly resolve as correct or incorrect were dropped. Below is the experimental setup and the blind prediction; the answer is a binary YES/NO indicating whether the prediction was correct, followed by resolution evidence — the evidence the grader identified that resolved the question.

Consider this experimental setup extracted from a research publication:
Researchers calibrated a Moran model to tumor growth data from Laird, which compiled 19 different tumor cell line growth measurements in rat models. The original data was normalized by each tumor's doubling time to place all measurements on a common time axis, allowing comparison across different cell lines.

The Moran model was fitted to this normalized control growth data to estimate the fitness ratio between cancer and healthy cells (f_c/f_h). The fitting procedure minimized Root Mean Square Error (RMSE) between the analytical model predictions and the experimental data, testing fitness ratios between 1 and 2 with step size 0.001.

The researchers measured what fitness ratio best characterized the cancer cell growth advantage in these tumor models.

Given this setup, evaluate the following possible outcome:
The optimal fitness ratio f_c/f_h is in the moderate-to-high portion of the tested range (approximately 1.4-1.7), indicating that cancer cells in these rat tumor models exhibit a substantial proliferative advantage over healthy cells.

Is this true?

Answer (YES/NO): NO